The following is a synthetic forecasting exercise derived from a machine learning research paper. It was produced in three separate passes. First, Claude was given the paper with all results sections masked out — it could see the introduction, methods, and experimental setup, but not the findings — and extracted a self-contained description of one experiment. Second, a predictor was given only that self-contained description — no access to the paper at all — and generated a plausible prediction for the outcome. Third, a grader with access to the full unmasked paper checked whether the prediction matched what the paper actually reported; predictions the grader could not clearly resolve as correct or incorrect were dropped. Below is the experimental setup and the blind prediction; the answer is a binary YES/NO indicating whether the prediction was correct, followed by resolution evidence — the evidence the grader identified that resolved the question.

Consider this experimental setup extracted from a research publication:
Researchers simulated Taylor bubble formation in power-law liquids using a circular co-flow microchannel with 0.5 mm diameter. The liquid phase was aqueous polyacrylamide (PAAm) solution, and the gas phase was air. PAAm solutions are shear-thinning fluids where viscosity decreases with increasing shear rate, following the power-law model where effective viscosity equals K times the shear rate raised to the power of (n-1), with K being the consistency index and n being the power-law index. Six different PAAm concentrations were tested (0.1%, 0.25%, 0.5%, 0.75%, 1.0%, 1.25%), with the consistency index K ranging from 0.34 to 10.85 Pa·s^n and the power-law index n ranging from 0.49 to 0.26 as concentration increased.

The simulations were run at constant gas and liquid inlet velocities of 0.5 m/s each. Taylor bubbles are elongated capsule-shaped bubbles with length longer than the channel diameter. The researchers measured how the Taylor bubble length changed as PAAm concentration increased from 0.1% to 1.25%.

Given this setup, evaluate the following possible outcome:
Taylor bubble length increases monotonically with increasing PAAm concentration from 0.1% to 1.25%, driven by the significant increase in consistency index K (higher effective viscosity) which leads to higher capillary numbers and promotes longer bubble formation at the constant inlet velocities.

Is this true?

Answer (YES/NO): NO